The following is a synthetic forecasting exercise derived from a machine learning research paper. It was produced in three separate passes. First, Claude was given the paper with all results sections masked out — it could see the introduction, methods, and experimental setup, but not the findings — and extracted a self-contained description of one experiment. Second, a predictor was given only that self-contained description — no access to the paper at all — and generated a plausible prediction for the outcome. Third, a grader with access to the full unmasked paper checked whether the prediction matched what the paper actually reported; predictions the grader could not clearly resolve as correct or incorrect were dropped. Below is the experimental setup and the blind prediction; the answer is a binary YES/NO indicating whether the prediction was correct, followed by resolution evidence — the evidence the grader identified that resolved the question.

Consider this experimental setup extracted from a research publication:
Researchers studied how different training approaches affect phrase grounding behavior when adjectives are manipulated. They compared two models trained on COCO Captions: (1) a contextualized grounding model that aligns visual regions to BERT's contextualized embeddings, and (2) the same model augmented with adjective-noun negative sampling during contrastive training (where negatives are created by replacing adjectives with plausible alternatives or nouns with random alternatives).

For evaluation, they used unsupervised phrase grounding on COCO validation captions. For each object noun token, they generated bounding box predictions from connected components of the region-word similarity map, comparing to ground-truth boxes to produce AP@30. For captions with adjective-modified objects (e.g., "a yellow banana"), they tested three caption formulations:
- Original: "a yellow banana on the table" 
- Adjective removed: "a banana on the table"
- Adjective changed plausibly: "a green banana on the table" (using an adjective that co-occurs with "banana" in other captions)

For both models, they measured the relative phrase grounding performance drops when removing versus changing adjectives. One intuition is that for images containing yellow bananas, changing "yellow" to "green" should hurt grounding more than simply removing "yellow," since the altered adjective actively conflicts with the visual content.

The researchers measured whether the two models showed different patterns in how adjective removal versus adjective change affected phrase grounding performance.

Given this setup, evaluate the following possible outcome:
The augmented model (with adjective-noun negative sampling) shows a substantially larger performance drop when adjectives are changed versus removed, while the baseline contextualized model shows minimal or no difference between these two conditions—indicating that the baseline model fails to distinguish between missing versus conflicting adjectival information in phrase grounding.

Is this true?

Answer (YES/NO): NO